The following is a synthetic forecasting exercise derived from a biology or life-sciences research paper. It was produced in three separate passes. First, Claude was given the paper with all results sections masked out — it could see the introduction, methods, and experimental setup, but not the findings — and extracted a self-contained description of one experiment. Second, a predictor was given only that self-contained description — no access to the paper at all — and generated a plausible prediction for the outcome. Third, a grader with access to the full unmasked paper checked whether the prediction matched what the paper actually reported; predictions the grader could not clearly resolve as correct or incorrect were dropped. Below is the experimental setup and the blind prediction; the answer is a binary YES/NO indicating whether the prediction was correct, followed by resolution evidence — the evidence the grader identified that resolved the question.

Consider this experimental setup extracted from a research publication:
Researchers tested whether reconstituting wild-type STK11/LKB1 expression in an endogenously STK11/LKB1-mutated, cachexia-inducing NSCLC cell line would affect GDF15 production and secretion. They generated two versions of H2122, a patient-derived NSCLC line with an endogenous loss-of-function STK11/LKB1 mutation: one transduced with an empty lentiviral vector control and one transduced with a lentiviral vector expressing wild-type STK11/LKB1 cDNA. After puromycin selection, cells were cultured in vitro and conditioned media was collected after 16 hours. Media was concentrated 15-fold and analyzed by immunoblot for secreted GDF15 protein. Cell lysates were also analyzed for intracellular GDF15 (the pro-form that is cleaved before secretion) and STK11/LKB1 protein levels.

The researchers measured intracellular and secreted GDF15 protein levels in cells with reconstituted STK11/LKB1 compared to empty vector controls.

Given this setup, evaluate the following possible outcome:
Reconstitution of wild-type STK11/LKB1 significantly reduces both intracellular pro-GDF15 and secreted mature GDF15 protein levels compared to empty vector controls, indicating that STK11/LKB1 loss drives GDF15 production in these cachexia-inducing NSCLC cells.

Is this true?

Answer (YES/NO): YES